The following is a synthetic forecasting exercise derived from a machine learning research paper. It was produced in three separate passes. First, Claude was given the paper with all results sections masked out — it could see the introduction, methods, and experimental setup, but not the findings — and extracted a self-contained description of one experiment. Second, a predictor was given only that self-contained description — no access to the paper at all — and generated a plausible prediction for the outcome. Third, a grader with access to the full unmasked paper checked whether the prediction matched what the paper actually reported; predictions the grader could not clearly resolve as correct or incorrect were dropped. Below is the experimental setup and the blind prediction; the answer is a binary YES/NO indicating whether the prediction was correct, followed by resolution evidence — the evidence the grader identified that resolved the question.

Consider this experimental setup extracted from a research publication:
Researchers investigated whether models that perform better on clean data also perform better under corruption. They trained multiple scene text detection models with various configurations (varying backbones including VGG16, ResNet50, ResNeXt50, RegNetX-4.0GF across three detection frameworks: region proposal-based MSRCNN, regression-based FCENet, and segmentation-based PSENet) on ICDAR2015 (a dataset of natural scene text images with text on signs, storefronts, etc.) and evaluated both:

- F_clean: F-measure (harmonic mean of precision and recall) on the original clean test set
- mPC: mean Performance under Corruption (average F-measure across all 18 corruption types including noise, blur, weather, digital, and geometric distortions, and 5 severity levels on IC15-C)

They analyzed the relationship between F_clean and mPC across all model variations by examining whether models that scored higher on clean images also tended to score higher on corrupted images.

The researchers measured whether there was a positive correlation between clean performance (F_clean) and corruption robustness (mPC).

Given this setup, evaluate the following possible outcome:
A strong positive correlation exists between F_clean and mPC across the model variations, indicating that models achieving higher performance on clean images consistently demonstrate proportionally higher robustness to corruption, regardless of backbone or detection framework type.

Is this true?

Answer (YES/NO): NO